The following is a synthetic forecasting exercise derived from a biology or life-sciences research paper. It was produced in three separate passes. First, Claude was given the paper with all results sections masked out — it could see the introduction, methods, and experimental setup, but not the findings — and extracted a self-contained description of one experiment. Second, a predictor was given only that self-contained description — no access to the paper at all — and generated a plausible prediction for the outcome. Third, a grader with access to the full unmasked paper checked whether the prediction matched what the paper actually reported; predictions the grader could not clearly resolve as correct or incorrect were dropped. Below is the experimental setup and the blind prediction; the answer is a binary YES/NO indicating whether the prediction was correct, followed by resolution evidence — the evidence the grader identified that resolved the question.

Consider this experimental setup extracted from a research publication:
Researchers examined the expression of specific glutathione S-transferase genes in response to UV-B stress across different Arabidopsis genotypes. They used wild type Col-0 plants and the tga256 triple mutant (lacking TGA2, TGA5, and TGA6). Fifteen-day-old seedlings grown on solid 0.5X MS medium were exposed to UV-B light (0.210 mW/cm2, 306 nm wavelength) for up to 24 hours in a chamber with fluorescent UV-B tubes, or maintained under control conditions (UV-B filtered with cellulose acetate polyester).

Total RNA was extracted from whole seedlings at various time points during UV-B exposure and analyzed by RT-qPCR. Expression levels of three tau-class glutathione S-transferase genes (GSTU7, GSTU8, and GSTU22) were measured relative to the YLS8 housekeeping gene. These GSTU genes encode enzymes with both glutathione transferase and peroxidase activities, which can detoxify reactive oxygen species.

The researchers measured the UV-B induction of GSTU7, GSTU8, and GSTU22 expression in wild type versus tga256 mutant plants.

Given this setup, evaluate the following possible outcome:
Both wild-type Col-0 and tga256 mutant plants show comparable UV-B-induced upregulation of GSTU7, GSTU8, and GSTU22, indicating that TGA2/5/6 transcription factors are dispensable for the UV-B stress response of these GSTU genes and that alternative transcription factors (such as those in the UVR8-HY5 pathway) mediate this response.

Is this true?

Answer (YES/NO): NO